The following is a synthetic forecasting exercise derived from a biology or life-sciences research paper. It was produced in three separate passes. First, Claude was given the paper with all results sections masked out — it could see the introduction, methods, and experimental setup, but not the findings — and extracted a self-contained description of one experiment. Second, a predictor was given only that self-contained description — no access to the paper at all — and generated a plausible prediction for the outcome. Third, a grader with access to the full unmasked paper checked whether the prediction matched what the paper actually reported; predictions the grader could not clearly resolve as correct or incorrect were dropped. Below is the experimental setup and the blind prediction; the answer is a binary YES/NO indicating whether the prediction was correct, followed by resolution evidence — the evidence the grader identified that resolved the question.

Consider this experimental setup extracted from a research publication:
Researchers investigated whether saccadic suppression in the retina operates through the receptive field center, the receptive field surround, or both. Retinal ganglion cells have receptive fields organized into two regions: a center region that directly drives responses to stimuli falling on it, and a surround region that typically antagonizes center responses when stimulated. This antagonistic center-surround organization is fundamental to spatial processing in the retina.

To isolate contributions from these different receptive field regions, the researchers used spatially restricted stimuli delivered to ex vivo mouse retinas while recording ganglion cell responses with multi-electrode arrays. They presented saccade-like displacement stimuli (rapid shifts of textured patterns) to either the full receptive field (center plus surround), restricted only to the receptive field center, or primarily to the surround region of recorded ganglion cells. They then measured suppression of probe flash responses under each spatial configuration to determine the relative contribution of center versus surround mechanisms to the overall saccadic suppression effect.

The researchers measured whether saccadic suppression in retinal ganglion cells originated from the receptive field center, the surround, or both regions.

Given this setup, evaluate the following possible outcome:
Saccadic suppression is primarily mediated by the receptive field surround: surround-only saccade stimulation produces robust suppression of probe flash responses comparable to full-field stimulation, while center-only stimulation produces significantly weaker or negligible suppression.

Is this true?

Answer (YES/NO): NO